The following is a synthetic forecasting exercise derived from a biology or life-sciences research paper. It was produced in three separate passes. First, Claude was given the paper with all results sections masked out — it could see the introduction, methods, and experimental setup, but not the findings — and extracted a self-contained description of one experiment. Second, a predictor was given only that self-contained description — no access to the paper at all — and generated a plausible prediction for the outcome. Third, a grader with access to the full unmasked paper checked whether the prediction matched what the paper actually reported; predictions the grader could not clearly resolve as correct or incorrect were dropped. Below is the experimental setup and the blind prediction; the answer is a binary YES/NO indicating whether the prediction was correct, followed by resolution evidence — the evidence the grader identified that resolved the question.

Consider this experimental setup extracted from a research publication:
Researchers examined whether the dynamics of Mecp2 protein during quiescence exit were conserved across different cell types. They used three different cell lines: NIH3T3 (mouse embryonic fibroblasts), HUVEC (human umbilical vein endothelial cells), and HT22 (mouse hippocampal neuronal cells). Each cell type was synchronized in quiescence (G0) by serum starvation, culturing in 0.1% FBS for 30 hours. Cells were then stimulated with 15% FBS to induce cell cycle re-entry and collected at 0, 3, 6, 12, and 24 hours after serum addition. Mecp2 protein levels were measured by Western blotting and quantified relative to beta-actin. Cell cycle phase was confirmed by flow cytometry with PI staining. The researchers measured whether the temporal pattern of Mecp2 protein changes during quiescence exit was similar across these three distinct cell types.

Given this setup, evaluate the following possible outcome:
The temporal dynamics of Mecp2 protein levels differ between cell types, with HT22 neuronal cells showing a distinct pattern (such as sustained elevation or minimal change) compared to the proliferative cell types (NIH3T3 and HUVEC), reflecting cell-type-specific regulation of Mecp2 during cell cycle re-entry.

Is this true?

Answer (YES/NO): NO